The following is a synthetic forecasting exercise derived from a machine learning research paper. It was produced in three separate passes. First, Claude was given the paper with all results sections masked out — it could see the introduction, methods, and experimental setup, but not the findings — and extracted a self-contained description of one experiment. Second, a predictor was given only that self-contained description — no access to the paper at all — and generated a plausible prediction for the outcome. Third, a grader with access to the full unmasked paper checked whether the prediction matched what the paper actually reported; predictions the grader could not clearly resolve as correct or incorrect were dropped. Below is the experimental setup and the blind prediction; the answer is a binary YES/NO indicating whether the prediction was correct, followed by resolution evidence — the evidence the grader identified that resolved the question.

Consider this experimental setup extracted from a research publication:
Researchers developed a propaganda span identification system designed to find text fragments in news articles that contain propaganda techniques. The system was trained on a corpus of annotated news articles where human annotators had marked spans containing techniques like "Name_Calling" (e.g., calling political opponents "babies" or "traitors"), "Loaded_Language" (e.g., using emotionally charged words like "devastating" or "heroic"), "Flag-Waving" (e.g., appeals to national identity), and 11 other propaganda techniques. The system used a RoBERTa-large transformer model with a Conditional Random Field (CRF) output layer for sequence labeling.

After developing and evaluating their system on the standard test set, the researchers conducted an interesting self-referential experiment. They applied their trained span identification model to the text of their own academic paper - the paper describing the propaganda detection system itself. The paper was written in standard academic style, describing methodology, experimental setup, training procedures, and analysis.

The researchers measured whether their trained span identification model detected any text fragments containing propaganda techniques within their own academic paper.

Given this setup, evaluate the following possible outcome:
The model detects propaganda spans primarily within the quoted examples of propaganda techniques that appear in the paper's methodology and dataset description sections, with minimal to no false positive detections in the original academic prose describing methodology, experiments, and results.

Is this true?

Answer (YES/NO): NO